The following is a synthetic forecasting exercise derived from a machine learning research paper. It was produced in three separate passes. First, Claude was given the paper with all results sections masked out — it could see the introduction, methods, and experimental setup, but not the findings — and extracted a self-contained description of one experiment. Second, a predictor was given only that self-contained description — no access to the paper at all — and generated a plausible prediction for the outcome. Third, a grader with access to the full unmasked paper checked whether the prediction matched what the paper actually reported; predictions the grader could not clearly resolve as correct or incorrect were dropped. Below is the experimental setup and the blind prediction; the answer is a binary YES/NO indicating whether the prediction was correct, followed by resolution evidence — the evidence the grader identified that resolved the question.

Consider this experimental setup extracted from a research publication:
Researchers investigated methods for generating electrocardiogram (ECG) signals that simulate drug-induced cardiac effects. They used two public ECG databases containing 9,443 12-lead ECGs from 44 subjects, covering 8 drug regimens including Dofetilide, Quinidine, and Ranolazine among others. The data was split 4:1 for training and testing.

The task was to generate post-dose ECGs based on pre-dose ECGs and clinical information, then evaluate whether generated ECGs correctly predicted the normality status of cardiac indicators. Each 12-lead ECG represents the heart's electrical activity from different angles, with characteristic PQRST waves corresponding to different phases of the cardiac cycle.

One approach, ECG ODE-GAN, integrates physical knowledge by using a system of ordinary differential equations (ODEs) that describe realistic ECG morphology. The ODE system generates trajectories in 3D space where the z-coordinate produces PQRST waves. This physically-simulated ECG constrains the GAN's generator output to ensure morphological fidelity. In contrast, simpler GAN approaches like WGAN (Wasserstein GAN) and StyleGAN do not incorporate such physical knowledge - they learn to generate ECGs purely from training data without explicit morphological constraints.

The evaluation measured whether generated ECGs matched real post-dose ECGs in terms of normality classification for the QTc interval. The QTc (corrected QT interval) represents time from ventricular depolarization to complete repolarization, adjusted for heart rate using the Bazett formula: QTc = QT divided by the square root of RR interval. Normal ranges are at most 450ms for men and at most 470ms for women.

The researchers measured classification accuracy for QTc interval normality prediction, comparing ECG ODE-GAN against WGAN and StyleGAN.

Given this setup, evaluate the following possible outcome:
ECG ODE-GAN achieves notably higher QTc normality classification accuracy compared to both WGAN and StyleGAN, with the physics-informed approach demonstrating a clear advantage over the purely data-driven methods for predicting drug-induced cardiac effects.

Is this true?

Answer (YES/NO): NO